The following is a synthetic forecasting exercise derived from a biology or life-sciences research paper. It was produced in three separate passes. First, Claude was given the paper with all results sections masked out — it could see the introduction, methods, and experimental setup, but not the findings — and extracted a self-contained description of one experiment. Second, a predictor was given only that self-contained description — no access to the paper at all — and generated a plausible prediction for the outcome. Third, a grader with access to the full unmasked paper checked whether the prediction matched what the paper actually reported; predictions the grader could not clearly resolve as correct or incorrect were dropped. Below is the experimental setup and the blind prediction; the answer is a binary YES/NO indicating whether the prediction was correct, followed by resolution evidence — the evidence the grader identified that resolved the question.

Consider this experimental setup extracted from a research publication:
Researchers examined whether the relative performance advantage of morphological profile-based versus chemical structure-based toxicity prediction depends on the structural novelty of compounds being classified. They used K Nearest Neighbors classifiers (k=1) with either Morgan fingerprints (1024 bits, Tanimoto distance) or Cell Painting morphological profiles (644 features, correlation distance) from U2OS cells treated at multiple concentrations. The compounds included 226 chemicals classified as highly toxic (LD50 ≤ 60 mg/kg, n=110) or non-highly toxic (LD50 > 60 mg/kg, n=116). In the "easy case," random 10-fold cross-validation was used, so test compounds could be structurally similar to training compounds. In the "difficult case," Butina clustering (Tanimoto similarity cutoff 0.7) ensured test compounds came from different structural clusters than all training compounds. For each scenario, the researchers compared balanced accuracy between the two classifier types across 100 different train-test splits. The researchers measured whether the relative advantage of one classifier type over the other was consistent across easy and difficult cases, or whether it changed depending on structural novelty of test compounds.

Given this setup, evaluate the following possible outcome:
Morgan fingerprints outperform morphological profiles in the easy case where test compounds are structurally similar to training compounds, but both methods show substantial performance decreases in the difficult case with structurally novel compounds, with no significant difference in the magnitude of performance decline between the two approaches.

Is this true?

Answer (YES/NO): NO